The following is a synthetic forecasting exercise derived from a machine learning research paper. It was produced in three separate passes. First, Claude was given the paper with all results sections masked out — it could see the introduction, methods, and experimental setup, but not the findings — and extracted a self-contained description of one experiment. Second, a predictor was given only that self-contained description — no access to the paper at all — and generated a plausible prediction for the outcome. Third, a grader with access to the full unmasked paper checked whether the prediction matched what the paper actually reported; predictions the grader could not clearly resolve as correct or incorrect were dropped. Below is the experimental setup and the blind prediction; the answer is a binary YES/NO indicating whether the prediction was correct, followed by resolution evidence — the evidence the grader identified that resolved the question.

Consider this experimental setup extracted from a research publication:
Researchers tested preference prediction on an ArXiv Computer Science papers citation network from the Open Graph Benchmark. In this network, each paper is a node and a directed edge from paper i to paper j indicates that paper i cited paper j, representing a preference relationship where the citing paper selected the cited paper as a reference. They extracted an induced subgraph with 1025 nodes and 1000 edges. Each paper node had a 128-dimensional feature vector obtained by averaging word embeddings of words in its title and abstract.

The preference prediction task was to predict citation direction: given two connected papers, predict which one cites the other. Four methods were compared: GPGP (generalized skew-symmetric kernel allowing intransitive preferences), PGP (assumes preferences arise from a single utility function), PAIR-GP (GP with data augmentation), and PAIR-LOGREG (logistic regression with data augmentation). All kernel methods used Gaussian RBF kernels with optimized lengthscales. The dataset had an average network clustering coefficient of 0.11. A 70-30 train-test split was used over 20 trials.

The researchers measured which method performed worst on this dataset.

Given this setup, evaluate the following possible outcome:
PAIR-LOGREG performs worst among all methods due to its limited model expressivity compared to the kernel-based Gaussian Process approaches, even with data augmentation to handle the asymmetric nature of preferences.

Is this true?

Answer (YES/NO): YES